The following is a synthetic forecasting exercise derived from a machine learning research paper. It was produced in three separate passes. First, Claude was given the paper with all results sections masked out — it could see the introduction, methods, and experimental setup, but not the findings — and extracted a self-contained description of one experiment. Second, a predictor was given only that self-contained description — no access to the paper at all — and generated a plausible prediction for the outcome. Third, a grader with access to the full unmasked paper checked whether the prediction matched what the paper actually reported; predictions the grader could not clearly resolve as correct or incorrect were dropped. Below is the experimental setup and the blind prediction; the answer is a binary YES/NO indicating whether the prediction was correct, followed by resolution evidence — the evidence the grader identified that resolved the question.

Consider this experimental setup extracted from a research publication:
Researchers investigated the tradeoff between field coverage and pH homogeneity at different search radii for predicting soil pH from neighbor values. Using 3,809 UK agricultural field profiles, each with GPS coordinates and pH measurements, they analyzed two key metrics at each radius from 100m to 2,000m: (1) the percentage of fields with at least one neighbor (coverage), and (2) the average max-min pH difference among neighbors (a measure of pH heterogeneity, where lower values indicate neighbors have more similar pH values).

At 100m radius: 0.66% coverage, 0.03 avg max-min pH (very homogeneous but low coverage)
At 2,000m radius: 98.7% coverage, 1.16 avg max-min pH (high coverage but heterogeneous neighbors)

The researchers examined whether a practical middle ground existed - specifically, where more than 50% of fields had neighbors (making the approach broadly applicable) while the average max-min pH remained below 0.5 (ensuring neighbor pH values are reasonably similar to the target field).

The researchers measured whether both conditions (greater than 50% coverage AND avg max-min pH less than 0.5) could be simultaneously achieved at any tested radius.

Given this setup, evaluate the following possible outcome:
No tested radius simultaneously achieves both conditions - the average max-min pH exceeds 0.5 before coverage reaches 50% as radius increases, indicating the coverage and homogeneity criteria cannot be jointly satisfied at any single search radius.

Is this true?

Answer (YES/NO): NO